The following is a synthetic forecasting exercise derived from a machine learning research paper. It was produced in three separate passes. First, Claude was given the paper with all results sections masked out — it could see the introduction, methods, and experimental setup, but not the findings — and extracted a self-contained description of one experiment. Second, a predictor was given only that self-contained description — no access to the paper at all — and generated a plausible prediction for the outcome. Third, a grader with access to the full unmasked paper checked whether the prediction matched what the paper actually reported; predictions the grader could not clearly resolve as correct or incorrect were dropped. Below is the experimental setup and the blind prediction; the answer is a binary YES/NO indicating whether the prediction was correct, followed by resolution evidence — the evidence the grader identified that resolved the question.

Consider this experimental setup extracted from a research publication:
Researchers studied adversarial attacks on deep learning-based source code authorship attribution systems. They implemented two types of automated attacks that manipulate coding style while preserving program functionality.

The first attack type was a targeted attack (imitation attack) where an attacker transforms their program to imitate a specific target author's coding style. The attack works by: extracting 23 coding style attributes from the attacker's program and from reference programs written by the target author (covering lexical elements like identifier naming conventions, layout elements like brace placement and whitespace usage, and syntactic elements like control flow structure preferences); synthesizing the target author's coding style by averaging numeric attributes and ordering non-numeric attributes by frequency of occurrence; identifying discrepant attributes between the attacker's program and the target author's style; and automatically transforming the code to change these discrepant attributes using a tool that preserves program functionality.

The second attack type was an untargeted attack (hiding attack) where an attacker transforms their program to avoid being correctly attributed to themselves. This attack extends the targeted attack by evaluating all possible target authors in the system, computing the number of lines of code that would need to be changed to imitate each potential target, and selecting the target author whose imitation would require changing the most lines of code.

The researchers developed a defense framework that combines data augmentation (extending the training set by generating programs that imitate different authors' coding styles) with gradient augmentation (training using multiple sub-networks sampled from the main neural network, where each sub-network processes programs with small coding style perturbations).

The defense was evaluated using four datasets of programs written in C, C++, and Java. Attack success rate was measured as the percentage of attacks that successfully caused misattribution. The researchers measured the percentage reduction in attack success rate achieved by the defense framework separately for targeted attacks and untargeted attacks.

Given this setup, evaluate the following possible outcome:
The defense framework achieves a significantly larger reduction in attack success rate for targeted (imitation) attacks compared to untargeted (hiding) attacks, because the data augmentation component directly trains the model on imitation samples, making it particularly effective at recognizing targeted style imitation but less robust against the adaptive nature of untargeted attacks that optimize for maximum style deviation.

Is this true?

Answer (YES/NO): NO